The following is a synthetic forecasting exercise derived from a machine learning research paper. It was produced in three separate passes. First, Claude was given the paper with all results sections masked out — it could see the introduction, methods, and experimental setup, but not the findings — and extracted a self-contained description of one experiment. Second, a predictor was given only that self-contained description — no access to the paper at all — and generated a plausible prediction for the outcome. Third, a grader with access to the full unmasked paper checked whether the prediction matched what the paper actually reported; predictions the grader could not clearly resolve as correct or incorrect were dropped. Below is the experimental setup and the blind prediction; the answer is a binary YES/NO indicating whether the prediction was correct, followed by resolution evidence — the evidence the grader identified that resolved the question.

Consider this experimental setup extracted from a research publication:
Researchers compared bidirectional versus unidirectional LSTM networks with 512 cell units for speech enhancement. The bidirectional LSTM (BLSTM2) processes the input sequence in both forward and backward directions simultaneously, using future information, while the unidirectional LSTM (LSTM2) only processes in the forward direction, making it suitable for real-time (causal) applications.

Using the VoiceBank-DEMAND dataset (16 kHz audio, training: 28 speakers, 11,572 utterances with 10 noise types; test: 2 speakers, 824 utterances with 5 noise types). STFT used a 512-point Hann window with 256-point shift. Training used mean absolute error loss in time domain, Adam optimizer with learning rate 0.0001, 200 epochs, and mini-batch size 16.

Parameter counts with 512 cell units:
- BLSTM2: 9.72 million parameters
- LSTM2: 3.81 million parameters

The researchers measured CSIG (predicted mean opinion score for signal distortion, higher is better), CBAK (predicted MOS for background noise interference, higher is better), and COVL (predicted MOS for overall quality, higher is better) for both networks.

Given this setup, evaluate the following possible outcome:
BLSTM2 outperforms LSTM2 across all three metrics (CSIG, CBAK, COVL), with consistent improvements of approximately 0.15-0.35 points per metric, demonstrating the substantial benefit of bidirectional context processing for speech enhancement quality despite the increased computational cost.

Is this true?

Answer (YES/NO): NO